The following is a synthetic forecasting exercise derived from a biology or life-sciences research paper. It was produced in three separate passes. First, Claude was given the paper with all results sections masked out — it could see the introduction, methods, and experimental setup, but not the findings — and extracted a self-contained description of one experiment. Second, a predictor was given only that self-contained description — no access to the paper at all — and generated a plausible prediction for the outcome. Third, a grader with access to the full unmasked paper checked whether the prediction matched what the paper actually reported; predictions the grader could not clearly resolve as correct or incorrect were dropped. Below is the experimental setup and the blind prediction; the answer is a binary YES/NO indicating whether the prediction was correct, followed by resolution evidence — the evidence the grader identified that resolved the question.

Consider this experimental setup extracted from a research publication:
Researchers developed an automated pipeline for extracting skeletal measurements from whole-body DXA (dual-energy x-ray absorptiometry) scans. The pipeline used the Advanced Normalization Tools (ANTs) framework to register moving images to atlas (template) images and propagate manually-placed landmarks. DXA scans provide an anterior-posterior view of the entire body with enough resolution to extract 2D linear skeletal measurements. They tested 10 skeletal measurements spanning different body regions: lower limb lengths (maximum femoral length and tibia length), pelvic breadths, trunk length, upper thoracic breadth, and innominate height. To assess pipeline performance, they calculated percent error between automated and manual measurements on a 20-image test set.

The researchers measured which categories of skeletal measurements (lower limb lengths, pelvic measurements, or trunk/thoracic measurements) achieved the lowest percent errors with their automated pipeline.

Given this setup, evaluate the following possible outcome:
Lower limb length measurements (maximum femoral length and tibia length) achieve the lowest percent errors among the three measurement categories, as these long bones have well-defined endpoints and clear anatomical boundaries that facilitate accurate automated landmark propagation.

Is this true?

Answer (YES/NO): YES